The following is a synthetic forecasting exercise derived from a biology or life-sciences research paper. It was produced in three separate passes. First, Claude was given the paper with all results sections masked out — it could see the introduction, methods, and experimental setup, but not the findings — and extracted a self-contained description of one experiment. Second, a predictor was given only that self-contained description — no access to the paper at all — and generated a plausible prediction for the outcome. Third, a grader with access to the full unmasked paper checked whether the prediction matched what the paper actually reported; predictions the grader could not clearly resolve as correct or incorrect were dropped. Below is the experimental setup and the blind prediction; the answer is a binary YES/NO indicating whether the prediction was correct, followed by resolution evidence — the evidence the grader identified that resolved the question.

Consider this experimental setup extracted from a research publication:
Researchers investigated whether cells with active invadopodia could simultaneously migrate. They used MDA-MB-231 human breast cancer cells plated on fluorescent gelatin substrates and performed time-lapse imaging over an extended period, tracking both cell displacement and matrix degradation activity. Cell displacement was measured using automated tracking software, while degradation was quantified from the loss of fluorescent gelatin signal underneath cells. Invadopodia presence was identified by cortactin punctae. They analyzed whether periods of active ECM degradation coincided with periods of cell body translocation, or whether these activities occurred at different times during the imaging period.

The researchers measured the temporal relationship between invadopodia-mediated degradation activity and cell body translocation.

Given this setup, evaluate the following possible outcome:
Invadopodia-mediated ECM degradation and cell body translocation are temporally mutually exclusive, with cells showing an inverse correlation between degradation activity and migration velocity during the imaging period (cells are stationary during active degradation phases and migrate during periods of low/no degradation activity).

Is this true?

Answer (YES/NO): YES